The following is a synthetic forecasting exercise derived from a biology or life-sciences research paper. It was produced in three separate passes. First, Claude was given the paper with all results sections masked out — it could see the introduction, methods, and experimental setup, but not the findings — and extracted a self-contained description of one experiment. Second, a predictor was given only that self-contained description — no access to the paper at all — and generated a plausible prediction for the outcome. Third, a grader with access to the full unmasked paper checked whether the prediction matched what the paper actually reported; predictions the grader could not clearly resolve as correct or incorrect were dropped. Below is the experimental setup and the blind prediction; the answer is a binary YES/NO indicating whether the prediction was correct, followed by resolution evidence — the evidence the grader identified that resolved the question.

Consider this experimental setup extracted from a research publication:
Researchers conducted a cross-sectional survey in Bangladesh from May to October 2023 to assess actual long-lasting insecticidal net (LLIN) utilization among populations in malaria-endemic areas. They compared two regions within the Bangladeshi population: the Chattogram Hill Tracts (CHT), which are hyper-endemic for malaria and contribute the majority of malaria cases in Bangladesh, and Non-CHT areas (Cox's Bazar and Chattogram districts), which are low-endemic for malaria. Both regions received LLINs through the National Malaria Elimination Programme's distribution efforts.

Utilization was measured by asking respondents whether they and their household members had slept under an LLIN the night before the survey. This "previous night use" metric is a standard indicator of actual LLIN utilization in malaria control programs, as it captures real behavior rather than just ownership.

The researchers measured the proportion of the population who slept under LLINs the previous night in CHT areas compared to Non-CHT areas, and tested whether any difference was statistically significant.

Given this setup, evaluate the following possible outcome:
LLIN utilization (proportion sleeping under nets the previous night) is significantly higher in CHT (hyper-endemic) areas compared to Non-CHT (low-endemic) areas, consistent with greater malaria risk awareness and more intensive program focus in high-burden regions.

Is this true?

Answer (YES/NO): YES